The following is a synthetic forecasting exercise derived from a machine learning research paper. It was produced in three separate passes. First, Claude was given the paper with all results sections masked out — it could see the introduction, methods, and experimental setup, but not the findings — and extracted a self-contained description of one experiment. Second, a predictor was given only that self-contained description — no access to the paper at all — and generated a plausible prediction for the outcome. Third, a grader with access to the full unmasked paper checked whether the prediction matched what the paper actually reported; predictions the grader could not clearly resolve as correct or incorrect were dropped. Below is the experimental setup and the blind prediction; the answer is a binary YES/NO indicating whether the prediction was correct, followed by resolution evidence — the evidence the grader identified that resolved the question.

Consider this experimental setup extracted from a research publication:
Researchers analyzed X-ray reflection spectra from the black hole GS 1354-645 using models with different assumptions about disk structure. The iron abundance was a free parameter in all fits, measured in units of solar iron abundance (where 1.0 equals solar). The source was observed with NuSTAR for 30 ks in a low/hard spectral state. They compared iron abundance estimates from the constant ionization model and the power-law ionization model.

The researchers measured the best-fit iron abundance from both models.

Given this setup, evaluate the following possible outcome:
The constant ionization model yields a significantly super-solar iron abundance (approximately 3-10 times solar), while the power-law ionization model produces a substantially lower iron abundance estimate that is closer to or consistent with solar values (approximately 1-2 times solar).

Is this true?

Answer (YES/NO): NO